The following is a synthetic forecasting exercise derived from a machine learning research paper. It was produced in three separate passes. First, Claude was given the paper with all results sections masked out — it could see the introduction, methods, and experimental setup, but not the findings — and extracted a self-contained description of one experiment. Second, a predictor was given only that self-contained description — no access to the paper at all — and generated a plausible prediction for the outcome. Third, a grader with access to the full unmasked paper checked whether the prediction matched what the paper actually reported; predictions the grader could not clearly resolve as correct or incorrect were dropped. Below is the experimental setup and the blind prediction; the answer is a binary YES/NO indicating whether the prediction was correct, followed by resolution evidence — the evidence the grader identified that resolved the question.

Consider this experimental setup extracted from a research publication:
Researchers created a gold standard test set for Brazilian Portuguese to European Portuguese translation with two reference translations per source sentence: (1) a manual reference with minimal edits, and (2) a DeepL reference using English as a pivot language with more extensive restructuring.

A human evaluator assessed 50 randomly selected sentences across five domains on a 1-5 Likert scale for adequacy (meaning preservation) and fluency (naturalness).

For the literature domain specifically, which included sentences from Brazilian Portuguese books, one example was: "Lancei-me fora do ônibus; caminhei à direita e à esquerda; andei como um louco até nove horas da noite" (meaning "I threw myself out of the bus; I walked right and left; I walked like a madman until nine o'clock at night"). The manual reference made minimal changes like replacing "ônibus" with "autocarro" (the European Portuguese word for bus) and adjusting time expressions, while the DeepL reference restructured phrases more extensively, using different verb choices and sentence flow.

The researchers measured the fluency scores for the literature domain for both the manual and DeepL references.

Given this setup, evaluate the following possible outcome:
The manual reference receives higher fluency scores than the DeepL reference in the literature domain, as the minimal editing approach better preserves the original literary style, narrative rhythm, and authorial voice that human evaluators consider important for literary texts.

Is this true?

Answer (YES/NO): NO